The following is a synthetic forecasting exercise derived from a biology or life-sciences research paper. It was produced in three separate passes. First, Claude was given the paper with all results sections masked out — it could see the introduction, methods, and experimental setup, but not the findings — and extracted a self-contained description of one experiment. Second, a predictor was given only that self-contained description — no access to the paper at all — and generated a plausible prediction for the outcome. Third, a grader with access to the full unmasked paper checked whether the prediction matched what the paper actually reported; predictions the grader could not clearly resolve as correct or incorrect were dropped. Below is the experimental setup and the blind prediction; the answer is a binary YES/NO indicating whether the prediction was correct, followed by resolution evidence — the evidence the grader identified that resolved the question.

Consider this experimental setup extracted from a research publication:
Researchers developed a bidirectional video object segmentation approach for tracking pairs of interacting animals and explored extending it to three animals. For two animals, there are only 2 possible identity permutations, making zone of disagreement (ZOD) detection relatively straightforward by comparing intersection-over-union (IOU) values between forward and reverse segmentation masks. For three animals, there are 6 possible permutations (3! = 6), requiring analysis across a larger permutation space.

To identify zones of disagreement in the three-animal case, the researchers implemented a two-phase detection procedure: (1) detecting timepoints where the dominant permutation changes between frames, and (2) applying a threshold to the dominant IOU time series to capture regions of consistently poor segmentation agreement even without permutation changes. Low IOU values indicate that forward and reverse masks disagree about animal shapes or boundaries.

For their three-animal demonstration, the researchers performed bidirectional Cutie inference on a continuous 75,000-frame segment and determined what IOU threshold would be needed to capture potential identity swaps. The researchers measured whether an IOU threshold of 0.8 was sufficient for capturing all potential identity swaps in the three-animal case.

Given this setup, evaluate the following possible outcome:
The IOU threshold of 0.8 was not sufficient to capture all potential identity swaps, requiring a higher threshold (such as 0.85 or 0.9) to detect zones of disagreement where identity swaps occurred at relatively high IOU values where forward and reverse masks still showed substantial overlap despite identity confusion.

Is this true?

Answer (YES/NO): NO